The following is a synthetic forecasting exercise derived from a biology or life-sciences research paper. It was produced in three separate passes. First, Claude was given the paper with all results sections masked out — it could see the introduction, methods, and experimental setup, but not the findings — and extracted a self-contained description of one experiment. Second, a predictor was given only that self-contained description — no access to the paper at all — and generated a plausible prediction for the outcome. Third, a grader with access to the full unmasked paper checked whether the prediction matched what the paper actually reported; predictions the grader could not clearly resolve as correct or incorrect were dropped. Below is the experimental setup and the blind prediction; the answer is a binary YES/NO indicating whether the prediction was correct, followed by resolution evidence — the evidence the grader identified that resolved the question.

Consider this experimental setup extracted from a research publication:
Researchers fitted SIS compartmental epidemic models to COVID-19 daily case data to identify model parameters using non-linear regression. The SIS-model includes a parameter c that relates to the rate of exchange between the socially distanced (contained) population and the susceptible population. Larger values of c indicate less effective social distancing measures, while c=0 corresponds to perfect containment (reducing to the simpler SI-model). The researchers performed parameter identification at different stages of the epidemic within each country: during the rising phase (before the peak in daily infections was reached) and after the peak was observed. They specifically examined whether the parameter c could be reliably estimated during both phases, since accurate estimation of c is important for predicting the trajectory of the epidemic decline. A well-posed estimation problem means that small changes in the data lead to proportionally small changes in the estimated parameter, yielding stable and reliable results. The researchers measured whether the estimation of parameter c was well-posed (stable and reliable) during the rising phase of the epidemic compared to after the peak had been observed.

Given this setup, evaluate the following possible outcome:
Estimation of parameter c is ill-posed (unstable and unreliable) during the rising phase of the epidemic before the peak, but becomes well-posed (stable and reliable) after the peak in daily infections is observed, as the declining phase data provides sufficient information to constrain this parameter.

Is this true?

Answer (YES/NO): YES